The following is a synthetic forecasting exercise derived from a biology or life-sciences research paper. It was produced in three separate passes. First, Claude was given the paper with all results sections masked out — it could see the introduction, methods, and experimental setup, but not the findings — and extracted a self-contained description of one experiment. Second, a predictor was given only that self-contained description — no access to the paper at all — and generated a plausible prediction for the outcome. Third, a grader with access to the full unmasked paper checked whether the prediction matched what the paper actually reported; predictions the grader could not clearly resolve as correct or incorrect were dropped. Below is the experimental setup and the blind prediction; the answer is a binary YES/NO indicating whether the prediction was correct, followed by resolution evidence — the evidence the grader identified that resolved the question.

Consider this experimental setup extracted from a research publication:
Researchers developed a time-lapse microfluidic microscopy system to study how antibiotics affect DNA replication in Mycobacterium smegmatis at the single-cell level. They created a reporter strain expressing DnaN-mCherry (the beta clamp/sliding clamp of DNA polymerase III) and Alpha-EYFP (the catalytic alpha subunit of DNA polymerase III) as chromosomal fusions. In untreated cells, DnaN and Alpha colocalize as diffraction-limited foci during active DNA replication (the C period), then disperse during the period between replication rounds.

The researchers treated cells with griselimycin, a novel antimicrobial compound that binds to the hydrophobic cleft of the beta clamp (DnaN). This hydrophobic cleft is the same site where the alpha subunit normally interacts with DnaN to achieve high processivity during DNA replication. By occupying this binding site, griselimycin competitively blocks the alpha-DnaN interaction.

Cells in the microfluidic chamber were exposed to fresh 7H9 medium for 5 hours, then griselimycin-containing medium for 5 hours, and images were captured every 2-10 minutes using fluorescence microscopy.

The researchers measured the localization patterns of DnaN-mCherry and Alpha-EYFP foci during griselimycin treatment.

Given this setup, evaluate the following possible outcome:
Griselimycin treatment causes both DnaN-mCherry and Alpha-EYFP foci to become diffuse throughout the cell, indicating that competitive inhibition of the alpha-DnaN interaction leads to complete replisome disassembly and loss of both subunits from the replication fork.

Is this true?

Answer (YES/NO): NO